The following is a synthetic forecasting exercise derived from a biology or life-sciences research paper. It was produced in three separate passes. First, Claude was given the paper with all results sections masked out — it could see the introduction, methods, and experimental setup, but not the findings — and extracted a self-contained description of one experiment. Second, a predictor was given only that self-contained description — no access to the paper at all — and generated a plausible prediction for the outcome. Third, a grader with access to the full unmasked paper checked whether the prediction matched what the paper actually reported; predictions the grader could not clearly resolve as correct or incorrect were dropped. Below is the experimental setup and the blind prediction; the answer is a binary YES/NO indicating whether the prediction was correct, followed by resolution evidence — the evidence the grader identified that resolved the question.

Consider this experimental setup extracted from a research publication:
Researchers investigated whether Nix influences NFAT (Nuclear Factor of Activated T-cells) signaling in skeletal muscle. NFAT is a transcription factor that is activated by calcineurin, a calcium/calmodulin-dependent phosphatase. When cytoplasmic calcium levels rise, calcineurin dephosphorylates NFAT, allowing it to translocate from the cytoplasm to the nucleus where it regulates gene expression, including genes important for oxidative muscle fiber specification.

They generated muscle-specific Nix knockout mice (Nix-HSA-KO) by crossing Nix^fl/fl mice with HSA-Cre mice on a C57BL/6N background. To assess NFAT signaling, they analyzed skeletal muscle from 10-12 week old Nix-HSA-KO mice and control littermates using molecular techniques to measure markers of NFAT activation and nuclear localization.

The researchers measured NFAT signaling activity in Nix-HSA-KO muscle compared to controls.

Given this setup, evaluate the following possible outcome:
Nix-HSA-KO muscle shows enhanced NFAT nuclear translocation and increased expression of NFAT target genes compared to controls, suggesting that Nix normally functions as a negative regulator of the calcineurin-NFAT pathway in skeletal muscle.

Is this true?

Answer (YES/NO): NO